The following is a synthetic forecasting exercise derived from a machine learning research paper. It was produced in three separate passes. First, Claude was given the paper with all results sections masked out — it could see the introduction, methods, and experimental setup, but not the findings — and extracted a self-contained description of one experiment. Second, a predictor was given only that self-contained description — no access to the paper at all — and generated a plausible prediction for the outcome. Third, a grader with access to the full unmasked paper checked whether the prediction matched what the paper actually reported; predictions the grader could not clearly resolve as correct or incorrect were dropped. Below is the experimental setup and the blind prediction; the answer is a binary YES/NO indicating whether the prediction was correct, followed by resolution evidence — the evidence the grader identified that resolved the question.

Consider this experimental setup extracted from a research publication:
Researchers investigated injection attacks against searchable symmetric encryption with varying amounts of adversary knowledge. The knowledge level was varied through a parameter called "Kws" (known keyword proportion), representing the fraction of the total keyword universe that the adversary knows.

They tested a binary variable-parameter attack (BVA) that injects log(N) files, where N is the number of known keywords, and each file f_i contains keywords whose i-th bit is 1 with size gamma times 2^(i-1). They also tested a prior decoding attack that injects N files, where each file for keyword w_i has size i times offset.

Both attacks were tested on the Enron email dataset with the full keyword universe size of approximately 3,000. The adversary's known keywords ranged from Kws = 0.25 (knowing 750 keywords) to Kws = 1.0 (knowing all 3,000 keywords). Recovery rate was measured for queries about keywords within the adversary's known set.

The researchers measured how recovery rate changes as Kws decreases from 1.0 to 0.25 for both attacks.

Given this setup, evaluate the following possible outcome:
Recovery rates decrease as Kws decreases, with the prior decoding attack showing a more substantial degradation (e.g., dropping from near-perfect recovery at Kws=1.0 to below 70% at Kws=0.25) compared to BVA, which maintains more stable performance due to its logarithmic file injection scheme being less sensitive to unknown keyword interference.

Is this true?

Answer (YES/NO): NO